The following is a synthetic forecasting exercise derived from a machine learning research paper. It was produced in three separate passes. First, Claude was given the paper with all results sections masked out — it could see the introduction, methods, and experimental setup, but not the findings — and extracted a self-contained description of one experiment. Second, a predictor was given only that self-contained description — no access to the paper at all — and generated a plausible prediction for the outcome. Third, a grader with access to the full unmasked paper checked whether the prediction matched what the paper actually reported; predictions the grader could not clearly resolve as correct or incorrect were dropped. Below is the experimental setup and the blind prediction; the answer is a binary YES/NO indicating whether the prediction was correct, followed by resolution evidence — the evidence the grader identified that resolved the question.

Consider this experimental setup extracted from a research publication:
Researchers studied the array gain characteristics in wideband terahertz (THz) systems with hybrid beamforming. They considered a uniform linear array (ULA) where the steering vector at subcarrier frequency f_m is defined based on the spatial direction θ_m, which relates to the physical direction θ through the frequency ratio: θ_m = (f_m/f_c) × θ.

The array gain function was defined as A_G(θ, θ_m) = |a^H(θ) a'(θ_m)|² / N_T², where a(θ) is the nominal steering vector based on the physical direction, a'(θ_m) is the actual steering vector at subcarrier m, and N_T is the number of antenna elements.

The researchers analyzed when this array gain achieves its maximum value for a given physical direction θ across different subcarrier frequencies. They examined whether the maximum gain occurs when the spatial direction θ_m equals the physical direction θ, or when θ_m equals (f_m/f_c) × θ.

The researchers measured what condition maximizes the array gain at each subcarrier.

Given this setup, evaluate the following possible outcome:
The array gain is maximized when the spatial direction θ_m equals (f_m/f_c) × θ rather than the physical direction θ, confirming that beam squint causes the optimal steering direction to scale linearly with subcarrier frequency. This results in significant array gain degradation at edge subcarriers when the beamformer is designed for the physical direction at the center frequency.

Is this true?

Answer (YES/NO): YES